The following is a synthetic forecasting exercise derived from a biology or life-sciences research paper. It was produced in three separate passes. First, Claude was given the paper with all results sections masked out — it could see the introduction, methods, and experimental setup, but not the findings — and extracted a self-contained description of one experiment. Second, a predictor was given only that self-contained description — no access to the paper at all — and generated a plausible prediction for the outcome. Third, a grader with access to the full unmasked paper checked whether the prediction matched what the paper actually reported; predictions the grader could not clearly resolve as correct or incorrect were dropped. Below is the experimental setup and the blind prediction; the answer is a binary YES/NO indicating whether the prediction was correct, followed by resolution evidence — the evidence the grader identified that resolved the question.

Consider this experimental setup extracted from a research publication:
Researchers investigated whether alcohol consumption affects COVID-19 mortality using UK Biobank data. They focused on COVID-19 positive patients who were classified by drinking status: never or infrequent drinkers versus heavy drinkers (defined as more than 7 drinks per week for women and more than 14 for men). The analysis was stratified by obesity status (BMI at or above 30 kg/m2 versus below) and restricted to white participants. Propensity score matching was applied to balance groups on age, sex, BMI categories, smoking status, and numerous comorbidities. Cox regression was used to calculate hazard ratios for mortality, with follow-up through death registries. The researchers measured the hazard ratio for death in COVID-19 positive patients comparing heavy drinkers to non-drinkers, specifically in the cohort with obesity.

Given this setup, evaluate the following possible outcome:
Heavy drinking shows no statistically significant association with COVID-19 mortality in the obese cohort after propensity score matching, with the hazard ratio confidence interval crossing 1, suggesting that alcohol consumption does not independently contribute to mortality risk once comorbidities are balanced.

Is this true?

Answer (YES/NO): NO